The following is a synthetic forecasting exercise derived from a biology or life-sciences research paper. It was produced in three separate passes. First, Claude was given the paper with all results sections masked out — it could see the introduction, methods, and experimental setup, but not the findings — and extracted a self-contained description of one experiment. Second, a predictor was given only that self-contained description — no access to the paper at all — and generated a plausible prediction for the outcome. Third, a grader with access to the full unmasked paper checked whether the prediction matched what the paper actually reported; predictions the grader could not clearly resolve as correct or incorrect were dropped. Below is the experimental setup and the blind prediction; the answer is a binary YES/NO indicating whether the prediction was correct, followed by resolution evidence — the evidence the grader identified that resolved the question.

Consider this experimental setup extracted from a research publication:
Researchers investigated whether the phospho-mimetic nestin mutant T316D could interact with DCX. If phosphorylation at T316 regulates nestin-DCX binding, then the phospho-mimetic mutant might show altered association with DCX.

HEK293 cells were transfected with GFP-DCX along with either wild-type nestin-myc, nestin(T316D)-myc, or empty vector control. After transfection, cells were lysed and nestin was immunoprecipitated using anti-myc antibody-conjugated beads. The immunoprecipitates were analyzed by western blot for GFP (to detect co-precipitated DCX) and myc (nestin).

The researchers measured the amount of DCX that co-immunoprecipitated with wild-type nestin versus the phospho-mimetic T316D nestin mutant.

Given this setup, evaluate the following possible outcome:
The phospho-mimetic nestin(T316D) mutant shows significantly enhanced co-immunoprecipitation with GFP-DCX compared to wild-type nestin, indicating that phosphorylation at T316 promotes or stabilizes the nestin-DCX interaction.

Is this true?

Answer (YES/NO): NO